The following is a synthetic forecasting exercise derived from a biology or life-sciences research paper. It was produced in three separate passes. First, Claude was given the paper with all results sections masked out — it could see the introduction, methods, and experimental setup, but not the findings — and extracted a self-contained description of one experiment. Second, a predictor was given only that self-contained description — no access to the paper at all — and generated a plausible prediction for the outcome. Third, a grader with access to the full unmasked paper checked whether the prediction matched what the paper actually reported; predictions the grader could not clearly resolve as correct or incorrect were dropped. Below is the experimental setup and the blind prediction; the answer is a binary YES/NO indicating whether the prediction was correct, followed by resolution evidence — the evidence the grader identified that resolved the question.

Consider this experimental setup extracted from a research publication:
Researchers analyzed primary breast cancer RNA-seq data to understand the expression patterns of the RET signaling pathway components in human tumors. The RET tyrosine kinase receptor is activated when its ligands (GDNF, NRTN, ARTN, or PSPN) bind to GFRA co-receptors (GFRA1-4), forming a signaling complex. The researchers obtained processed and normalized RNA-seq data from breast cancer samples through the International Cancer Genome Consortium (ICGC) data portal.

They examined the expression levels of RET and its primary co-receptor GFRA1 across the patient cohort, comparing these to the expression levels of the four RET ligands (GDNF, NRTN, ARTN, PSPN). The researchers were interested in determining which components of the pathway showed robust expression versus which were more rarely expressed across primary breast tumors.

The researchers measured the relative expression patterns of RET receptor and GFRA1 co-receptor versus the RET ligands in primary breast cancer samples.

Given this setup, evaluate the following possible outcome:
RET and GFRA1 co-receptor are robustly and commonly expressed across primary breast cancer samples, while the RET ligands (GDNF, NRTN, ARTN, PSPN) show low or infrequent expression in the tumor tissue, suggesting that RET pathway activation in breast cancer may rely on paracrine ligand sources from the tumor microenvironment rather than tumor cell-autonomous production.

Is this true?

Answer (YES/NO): YES